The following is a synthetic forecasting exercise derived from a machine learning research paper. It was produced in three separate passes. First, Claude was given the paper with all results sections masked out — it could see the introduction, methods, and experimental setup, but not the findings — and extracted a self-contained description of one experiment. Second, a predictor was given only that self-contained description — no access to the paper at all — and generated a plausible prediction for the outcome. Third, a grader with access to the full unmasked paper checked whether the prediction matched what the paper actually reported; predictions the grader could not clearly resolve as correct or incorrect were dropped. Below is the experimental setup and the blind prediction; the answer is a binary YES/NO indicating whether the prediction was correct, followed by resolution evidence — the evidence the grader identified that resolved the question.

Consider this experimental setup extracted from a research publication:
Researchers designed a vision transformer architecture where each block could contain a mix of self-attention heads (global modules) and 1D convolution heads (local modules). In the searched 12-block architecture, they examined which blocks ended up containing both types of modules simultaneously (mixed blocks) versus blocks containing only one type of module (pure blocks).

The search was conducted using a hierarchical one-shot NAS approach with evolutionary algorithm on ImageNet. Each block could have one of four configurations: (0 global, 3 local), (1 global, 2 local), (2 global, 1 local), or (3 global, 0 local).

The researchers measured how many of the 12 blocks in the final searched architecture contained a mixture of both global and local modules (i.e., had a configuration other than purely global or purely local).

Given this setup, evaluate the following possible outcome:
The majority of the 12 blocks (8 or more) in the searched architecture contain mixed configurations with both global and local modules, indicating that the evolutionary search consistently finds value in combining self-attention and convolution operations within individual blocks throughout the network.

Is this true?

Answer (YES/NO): NO